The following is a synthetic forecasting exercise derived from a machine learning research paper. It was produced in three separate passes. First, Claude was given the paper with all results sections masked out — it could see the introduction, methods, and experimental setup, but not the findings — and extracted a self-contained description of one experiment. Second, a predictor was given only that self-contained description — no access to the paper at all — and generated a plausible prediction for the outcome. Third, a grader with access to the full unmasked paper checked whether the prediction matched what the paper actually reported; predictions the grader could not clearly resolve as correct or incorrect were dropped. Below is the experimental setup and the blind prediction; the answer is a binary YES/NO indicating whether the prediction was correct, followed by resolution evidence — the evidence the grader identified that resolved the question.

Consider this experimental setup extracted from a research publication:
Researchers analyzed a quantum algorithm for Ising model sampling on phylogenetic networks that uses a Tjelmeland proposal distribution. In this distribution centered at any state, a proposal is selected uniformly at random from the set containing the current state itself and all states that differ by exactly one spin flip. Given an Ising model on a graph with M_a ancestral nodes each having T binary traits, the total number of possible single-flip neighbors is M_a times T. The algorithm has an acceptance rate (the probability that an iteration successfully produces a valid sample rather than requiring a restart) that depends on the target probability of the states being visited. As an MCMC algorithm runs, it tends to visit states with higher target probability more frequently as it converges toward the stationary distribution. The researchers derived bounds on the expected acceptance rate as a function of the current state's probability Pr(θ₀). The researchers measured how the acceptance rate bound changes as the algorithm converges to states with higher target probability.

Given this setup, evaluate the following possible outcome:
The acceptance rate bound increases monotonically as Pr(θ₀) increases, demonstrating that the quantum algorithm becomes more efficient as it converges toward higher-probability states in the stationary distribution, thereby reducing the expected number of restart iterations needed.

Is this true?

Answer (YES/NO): NO